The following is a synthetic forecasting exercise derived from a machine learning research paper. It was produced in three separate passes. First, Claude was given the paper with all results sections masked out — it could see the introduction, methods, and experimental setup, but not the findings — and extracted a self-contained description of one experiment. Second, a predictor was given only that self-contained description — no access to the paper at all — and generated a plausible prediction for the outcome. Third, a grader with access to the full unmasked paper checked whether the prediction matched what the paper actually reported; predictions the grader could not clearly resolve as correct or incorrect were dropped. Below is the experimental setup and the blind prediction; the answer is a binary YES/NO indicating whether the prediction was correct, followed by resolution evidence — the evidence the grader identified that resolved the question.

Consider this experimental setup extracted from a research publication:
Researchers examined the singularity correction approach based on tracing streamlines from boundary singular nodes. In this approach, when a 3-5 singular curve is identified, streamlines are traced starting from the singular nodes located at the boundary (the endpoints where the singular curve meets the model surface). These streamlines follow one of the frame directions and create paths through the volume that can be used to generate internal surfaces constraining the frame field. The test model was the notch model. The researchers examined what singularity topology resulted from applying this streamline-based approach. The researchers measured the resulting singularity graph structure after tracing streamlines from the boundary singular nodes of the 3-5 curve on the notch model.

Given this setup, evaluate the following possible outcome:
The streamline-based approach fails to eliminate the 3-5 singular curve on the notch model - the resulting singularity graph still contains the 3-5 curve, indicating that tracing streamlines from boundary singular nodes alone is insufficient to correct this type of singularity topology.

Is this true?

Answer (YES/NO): NO